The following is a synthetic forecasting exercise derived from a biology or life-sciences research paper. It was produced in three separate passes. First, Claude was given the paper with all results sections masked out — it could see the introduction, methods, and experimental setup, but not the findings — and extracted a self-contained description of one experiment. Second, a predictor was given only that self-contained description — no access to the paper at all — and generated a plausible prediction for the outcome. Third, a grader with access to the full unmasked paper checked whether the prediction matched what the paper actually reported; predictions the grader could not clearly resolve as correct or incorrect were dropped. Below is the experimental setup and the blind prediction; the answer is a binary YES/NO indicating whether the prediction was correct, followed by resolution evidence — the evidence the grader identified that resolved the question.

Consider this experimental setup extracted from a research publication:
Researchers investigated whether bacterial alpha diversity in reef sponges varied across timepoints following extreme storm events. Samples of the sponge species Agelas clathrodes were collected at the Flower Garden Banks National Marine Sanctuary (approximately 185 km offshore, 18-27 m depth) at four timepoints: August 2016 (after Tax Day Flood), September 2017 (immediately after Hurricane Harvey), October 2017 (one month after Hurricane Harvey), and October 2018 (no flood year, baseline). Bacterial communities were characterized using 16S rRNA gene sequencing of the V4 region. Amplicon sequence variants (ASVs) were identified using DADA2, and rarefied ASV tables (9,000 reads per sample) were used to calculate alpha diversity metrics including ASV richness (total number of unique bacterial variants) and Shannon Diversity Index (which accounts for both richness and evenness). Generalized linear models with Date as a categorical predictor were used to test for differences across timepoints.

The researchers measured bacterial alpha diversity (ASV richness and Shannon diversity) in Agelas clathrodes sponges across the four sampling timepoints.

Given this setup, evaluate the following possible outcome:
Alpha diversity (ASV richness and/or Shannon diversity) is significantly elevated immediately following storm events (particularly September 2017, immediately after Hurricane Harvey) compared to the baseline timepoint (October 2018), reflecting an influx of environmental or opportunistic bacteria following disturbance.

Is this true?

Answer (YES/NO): YES